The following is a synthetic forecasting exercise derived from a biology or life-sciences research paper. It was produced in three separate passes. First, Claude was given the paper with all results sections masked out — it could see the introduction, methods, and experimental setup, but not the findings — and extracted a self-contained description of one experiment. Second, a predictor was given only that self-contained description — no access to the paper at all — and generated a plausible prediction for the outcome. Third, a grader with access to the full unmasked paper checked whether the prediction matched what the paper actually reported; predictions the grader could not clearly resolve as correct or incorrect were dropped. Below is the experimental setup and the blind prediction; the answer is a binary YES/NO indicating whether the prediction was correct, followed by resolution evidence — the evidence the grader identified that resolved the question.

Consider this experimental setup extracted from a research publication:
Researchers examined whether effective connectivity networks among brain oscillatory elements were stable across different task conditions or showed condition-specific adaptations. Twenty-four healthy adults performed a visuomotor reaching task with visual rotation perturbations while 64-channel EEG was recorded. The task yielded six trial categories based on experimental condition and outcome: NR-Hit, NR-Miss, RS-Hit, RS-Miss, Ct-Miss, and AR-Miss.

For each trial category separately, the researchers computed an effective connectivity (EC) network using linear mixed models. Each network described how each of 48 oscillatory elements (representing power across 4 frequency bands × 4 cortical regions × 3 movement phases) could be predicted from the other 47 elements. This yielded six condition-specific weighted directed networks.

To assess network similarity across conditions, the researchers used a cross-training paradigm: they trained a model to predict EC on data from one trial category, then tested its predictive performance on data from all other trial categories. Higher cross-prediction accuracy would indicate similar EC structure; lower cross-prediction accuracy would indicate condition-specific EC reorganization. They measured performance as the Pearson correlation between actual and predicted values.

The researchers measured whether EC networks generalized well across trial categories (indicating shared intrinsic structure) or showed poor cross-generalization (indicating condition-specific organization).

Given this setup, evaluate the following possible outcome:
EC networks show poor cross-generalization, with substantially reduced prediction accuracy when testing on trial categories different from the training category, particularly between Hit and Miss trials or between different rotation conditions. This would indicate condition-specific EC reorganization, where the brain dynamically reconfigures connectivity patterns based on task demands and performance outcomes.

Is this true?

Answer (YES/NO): NO